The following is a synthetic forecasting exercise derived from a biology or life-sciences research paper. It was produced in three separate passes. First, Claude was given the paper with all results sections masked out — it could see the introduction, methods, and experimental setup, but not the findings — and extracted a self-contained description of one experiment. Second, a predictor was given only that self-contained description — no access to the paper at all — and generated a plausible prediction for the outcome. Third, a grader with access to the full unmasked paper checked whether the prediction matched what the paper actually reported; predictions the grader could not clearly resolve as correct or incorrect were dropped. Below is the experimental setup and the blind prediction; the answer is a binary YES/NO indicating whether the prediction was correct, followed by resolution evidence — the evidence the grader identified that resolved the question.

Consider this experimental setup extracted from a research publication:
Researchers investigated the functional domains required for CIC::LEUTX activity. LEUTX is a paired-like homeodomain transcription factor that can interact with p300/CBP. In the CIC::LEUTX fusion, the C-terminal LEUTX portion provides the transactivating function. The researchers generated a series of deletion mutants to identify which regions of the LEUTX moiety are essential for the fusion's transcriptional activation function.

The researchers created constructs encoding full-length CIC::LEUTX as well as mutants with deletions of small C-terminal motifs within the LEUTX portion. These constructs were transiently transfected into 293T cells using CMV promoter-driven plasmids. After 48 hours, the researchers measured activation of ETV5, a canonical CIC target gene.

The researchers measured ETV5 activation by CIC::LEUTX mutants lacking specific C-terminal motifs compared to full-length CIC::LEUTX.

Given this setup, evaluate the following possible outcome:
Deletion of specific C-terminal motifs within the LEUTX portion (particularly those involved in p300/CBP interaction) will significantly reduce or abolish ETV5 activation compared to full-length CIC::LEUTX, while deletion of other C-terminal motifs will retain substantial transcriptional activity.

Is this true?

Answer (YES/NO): NO